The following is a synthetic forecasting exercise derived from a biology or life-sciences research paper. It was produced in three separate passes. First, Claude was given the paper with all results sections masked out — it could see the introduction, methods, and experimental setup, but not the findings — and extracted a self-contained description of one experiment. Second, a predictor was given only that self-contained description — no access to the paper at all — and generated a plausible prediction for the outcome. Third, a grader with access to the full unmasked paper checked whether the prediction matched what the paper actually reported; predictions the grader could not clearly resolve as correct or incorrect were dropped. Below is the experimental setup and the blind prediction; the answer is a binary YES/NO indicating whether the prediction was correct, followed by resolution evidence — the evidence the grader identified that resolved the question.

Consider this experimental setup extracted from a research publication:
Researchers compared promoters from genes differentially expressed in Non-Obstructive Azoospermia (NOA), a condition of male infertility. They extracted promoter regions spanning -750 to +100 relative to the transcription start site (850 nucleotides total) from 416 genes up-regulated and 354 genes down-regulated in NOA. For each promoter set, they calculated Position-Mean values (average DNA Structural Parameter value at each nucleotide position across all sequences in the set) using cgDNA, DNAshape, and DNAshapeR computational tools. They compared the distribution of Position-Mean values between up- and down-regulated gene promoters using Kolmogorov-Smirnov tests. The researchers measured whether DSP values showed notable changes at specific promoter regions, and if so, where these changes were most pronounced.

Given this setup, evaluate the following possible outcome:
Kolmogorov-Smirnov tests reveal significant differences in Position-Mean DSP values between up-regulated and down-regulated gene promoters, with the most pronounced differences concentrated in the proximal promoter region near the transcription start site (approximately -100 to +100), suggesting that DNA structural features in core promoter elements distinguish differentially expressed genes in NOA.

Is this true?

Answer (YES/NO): NO